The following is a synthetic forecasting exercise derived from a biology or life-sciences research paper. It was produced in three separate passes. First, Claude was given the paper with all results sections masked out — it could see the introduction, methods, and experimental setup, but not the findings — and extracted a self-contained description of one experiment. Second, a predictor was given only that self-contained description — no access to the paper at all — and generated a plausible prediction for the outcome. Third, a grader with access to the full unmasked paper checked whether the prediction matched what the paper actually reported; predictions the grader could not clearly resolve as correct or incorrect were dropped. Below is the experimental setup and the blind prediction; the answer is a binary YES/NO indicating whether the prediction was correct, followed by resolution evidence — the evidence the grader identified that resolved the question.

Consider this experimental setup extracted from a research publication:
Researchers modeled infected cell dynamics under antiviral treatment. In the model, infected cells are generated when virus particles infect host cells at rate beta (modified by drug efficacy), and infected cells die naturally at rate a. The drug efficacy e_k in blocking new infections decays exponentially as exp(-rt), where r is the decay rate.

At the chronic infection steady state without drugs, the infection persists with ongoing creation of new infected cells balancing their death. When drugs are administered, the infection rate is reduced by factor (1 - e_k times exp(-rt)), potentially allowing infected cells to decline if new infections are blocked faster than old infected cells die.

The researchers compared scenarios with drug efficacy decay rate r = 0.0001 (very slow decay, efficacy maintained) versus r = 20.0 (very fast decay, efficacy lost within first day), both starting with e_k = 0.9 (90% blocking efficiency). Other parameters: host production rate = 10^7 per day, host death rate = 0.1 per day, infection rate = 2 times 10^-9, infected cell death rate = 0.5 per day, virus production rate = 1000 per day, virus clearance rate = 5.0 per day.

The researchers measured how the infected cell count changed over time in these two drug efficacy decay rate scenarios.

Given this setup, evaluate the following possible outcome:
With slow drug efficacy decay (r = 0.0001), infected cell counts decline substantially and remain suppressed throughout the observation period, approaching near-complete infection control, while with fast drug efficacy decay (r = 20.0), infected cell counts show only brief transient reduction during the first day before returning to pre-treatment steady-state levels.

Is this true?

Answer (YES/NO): NO